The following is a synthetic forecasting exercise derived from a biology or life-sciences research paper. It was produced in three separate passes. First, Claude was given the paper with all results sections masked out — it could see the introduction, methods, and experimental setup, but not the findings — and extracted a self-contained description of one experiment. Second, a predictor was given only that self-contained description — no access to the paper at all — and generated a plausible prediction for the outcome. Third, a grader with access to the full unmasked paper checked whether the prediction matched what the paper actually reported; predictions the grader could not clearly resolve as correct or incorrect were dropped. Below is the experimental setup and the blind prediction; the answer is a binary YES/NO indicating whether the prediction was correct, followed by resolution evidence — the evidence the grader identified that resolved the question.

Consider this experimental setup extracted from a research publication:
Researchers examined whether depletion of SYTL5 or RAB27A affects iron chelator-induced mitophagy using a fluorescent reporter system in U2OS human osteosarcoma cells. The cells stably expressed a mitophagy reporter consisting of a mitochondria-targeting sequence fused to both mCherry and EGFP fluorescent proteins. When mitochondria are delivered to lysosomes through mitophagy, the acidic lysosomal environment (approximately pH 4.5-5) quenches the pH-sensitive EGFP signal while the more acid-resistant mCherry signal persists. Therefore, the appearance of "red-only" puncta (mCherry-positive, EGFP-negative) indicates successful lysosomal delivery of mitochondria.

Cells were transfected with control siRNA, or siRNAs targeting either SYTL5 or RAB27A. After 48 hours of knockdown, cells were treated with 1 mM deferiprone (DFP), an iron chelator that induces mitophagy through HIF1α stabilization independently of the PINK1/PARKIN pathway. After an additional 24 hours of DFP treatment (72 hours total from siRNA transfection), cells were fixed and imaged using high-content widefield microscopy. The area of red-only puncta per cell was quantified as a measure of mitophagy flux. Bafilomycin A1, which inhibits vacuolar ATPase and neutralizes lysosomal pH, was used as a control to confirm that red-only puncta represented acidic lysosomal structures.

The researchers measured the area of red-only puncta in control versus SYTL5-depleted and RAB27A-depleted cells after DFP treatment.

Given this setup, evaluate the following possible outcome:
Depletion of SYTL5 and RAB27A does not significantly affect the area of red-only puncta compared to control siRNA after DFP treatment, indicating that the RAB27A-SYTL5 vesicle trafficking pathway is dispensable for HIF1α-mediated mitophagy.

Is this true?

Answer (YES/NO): YES